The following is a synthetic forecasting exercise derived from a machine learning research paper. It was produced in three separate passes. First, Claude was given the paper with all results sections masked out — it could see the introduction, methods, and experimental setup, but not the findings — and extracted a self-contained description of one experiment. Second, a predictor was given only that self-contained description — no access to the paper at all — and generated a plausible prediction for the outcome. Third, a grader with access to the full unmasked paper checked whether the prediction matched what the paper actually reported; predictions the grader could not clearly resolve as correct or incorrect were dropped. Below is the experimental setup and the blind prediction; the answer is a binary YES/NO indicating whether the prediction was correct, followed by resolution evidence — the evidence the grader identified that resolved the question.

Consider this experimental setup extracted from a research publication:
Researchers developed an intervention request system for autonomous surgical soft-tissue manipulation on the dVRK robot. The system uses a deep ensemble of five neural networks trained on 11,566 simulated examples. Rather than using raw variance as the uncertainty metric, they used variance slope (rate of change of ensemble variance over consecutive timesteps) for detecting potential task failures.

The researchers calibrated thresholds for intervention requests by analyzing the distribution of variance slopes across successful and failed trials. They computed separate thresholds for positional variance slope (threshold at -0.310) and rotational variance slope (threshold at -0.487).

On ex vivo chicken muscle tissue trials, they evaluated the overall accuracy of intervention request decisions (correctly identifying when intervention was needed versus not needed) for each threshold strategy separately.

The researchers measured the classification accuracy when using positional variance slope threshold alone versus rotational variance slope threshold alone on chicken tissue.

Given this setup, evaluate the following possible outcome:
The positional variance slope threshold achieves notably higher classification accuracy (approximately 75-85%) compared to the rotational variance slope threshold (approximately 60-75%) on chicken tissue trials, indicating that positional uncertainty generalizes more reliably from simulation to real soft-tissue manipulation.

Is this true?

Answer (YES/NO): YES